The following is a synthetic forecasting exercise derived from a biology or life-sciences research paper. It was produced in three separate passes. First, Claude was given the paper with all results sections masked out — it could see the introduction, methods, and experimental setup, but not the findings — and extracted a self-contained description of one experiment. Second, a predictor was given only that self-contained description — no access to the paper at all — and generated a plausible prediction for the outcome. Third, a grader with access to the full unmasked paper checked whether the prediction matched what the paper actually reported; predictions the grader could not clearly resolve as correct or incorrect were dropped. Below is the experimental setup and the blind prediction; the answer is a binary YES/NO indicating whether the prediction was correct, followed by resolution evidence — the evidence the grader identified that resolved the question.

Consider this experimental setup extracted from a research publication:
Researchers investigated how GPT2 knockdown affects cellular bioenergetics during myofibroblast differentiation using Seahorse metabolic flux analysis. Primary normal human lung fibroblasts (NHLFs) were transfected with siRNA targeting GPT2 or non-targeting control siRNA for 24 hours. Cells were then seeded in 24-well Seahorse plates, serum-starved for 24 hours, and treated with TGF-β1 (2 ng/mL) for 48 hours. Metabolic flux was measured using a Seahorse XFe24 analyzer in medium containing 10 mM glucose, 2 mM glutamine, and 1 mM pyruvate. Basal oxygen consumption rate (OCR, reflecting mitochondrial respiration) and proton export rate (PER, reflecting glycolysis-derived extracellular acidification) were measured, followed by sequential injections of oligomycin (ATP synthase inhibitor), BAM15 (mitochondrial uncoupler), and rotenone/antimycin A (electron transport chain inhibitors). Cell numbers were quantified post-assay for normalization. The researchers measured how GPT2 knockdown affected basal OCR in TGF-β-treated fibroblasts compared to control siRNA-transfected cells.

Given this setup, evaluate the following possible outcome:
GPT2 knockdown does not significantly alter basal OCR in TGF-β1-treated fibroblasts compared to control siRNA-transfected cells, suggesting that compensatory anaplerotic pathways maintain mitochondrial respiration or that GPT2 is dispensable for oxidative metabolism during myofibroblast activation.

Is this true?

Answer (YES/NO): NO